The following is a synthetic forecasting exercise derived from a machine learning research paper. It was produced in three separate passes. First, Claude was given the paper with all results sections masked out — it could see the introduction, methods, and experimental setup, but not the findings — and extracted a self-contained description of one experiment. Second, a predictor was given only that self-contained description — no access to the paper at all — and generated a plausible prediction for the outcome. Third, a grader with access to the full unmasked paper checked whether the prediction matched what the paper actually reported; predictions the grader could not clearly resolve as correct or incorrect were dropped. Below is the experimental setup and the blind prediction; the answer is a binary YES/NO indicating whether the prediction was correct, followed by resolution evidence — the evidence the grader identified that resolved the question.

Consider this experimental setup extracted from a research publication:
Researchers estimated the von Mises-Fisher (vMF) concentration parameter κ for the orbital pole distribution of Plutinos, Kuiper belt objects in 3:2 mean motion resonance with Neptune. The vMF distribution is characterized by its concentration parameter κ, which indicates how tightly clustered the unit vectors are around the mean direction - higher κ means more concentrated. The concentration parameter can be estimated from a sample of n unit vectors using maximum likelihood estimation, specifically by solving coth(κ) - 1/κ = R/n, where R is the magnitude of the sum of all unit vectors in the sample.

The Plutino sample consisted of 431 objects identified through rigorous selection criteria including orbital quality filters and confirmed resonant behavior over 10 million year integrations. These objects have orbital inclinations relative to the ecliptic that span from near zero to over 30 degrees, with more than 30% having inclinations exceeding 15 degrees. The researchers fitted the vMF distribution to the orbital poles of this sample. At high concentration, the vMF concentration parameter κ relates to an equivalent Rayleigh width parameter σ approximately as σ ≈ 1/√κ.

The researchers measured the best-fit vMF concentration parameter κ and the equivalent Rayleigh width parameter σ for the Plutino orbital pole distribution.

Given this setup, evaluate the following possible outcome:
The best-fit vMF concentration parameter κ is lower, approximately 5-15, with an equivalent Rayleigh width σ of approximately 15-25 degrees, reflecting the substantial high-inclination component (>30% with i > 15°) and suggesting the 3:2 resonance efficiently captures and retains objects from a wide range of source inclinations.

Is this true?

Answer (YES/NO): NO